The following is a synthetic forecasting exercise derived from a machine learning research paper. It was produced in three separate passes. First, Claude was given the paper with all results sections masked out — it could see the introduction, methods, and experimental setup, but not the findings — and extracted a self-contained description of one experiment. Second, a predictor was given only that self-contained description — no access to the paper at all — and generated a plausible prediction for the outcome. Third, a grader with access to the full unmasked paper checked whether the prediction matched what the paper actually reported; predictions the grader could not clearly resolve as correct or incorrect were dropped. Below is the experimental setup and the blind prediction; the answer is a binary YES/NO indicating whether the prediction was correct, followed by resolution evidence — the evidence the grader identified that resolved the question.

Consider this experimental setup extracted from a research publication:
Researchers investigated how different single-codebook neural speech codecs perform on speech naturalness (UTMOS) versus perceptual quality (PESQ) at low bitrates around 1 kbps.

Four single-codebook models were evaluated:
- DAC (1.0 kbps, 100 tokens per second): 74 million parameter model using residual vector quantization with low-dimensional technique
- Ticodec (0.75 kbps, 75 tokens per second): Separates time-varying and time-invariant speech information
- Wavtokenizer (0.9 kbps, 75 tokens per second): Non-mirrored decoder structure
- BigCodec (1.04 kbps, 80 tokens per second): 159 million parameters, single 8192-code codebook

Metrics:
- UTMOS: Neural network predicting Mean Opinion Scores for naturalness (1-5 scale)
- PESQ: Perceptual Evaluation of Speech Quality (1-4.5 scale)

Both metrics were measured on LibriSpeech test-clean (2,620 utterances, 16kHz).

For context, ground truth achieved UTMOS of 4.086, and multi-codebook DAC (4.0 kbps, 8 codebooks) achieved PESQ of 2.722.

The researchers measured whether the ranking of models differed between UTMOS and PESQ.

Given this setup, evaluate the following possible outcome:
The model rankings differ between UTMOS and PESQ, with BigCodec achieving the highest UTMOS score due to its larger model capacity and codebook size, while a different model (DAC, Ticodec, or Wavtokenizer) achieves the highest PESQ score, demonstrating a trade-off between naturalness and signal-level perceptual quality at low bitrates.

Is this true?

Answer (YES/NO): NO